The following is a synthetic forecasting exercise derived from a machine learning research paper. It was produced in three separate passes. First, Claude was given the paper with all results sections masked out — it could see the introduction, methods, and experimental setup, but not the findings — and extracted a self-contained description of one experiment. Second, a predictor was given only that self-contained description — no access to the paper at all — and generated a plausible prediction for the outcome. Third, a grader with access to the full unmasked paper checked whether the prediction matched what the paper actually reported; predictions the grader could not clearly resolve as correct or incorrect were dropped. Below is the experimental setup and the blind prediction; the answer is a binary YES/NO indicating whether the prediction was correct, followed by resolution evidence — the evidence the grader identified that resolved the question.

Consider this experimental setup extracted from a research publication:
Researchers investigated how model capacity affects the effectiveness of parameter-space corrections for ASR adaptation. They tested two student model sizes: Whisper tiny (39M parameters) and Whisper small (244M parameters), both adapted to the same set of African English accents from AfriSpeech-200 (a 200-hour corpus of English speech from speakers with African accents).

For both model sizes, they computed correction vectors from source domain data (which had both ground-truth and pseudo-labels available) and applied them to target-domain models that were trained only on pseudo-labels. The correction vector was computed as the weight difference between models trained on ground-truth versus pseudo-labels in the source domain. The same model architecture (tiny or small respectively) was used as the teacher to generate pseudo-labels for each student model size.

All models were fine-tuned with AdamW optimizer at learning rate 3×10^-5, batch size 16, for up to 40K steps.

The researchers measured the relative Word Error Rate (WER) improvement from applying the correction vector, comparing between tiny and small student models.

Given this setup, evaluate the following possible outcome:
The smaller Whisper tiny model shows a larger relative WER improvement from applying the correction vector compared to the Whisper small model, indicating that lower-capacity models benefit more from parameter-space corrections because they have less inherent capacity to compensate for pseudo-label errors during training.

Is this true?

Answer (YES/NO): YES